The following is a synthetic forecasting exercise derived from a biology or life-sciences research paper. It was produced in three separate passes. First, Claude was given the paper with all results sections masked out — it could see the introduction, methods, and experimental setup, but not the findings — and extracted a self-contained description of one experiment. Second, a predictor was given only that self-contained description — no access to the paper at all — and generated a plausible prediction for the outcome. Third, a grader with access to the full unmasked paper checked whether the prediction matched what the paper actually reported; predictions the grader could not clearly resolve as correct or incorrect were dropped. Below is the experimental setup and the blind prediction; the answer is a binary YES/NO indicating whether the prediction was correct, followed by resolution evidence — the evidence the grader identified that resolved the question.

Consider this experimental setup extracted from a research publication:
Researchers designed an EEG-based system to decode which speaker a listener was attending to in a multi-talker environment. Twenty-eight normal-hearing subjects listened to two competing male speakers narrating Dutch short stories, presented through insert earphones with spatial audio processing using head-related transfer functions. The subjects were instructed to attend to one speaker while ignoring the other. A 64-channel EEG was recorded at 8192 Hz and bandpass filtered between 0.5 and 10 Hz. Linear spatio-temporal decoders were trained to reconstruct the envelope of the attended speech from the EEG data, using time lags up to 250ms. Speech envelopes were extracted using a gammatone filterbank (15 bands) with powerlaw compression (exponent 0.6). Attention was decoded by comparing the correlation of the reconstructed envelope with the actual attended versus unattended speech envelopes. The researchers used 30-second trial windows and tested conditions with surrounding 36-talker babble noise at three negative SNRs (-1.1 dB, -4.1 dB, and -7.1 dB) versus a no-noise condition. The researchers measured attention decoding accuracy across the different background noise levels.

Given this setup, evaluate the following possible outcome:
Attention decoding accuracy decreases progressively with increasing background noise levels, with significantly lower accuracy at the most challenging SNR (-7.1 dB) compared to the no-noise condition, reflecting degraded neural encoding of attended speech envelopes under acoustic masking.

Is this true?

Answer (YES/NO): NO